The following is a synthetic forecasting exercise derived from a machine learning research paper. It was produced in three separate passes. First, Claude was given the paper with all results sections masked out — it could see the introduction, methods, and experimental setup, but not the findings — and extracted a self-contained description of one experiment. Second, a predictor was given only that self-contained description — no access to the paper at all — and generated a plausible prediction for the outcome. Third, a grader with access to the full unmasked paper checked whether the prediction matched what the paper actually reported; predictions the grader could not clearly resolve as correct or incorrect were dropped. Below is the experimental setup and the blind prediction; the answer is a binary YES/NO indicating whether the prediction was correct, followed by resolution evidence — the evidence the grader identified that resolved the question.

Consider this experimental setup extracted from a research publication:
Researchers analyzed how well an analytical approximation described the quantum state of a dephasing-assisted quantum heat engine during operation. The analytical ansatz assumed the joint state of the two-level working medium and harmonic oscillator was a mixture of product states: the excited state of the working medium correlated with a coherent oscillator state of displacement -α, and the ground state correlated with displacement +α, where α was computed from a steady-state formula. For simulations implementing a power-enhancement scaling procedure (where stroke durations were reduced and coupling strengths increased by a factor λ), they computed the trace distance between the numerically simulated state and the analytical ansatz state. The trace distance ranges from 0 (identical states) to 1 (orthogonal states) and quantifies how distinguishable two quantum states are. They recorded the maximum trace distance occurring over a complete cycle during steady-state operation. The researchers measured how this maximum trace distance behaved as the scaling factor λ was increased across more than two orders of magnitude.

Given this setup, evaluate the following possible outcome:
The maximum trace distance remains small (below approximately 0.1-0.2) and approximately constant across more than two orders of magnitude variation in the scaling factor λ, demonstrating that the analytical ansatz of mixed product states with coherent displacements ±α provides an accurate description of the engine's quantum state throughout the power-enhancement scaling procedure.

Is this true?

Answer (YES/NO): NO